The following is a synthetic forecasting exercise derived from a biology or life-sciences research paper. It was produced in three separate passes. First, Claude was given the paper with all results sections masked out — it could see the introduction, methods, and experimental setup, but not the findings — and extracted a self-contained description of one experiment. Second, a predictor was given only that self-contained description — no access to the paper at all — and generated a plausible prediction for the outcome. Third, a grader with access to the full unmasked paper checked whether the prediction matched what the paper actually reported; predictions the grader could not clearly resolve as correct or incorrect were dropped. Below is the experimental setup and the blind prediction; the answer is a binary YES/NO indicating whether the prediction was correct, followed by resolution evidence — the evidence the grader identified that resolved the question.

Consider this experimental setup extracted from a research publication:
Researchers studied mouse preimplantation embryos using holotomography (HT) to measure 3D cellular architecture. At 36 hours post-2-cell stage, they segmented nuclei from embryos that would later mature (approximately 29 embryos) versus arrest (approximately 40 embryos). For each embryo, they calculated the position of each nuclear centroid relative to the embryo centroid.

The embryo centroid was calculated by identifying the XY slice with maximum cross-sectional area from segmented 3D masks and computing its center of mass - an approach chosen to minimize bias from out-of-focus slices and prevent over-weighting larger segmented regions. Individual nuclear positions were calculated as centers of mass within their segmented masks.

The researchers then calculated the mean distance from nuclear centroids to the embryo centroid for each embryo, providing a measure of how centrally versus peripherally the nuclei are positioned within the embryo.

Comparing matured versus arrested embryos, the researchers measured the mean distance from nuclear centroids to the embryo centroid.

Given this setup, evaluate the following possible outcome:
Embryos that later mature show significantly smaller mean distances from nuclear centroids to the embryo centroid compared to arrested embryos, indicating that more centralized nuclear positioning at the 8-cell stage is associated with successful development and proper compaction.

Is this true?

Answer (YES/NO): NO